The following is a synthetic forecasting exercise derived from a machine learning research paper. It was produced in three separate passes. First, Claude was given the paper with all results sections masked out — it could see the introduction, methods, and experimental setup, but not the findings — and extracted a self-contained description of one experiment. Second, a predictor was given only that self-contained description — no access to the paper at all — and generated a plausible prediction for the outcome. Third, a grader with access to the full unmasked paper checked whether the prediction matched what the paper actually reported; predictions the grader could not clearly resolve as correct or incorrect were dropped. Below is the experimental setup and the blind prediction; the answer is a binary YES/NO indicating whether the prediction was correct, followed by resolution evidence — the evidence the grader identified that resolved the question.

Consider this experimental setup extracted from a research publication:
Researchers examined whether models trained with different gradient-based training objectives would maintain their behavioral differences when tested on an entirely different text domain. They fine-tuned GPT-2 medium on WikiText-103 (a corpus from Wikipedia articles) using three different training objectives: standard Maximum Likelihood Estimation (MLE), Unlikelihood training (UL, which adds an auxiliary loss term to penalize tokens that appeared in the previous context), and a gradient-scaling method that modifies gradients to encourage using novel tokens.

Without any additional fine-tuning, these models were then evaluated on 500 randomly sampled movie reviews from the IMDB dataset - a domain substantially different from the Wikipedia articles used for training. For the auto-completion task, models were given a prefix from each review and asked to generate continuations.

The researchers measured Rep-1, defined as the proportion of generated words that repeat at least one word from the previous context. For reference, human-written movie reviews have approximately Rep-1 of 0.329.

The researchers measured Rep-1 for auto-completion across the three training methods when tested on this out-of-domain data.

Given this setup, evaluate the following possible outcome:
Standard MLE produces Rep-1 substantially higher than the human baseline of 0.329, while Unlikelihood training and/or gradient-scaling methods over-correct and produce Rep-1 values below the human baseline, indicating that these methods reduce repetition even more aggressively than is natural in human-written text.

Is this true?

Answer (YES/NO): NO